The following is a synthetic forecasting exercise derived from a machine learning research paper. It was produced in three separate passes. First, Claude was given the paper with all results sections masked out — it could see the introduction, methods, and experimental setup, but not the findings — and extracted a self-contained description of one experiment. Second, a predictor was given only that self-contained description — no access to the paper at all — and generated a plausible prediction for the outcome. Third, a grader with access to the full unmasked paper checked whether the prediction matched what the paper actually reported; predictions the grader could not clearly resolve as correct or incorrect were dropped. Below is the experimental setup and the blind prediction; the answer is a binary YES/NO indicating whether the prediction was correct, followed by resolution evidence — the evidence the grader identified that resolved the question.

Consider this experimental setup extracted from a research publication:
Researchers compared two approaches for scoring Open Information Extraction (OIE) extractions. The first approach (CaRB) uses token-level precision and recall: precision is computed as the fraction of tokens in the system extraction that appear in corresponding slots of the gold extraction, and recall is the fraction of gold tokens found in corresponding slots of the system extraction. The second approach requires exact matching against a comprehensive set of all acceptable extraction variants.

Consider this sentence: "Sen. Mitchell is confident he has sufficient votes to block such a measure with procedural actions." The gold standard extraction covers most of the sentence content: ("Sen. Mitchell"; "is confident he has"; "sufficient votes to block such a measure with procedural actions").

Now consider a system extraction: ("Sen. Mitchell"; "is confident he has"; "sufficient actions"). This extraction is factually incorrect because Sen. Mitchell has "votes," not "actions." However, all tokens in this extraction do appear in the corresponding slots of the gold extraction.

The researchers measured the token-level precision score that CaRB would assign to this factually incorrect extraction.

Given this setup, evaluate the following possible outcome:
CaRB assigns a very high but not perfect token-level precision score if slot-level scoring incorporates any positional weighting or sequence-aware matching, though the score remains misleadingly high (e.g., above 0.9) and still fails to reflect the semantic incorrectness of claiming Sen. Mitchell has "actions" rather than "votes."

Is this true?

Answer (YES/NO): NO